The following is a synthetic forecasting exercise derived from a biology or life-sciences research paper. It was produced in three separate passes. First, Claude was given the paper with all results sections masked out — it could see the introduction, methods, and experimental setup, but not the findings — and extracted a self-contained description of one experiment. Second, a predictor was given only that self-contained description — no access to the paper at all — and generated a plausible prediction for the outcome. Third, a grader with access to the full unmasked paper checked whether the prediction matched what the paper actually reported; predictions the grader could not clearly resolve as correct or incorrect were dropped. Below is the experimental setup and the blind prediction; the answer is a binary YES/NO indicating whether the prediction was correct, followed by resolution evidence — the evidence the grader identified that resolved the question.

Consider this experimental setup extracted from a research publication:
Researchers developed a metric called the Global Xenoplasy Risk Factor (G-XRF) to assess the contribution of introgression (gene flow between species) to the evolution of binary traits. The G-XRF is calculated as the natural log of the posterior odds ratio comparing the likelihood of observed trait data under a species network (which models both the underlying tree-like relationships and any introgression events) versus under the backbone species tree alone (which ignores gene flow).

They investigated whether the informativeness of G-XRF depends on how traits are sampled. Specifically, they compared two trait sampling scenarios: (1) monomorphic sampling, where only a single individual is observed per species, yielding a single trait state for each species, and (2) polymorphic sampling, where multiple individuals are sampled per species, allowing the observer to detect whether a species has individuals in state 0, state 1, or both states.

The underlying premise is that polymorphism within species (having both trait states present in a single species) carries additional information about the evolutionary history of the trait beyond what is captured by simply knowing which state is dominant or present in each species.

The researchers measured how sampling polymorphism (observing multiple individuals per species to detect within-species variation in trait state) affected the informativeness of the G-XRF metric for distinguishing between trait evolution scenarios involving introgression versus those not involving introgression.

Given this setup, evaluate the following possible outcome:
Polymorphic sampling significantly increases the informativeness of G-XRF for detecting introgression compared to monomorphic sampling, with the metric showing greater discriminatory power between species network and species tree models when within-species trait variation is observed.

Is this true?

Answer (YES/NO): YES